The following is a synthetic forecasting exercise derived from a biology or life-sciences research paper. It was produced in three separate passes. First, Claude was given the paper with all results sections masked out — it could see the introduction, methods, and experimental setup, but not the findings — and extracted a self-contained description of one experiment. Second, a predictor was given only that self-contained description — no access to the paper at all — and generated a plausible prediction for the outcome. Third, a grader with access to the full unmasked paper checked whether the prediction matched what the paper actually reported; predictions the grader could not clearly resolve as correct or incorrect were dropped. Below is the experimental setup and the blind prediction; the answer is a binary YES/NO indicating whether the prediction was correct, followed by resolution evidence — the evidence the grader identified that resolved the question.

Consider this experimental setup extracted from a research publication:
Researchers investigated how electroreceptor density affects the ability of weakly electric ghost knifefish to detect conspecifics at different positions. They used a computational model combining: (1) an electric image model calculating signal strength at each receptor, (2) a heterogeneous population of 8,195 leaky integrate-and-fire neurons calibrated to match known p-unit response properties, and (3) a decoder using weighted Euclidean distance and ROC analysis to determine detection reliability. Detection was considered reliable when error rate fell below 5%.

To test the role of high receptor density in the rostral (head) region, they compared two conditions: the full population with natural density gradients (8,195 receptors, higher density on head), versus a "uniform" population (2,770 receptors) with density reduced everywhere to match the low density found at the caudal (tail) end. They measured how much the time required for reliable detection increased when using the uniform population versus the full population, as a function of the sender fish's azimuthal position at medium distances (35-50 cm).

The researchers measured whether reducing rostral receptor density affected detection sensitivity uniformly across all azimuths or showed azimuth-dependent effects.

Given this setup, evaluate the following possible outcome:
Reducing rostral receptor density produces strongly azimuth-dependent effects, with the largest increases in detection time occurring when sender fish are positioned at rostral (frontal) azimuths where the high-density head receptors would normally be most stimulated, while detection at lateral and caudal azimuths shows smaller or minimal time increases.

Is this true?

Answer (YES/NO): YES